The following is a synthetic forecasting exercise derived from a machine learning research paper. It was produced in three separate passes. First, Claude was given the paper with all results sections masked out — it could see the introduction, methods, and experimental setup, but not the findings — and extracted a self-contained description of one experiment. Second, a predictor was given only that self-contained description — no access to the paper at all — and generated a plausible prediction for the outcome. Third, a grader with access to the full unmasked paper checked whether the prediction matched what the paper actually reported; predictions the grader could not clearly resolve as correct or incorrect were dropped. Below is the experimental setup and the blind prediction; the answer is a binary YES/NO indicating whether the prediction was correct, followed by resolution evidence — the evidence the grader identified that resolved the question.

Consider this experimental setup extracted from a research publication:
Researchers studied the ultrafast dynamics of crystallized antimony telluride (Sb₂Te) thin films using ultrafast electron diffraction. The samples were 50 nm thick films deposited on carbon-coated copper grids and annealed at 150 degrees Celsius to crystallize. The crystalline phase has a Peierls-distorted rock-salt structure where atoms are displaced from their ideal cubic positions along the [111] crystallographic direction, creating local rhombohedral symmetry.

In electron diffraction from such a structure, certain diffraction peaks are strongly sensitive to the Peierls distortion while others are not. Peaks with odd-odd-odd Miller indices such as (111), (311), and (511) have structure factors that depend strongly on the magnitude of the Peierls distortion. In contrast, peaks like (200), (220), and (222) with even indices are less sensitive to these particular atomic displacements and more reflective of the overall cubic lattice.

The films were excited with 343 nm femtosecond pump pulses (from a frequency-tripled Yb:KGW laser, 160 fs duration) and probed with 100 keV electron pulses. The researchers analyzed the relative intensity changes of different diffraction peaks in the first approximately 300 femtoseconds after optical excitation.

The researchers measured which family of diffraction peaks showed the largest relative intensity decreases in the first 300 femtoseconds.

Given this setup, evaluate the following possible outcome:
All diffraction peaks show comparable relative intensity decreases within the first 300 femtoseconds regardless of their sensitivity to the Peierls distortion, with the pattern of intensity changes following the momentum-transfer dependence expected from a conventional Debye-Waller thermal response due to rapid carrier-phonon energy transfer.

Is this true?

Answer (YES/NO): NO